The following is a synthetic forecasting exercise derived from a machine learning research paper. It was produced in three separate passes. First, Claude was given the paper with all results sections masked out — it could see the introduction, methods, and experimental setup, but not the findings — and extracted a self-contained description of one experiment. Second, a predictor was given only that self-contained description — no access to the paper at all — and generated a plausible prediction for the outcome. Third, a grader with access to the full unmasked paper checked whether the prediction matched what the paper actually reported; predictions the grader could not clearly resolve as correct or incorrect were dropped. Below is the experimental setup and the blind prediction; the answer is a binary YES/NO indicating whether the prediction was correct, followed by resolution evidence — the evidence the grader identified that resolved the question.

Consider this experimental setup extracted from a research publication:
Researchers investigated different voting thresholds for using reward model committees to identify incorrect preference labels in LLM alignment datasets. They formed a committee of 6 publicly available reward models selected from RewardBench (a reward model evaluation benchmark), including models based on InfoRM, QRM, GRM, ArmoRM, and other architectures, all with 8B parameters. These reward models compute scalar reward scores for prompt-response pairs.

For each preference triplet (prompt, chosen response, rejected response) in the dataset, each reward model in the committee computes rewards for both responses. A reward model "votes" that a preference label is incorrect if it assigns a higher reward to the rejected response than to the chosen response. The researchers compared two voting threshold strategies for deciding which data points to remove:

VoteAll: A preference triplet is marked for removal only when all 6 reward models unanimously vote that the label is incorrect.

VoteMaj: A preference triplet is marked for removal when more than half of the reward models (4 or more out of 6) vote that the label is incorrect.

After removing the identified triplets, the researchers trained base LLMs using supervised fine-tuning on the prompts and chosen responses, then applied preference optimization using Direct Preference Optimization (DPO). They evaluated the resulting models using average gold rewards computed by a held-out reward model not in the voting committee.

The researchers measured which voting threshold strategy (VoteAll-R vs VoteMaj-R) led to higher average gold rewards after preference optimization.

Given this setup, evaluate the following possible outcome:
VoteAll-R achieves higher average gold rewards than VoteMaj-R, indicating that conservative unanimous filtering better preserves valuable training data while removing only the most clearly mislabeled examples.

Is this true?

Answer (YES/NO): NO